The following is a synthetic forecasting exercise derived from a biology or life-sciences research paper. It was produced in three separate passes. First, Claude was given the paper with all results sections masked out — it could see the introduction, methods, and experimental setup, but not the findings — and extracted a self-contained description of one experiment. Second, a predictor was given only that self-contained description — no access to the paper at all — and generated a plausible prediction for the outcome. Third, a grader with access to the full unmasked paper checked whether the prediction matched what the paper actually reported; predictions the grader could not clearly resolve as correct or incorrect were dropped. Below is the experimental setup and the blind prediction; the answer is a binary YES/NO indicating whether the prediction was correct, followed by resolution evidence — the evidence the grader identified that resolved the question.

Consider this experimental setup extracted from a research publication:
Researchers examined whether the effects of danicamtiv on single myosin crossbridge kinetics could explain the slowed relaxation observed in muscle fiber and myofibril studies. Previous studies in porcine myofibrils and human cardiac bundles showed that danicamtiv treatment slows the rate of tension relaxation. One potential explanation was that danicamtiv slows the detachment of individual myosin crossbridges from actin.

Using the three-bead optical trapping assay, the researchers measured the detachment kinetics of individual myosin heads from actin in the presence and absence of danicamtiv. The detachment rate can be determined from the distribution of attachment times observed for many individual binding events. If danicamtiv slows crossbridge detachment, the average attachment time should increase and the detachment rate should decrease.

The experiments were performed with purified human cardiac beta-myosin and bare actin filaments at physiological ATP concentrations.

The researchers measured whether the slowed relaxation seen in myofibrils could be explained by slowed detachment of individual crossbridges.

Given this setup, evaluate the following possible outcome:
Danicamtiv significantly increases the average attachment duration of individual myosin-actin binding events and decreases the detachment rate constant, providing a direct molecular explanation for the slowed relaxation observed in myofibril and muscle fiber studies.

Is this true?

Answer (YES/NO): NO